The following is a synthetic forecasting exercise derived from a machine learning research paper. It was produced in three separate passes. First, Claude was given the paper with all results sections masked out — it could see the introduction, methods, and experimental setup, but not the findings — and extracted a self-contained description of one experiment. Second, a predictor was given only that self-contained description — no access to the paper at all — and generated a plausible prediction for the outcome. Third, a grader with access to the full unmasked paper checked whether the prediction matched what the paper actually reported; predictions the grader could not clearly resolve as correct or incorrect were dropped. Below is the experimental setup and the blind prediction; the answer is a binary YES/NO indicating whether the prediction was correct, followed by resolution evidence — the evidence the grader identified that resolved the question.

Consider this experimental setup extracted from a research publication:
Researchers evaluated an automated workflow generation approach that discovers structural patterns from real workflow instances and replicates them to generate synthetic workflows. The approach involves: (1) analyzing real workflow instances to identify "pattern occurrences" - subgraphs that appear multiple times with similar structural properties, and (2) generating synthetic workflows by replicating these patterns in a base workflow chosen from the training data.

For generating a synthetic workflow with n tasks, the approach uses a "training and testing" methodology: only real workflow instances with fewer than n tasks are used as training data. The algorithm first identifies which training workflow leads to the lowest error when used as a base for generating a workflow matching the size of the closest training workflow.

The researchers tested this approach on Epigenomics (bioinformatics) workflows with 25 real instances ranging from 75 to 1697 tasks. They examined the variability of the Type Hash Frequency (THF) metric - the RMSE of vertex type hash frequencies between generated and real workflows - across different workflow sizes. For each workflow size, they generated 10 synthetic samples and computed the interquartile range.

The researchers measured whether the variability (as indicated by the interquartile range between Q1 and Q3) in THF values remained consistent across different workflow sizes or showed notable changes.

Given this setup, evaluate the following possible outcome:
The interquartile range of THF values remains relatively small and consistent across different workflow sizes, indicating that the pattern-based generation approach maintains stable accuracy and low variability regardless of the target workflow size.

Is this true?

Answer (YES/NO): NO